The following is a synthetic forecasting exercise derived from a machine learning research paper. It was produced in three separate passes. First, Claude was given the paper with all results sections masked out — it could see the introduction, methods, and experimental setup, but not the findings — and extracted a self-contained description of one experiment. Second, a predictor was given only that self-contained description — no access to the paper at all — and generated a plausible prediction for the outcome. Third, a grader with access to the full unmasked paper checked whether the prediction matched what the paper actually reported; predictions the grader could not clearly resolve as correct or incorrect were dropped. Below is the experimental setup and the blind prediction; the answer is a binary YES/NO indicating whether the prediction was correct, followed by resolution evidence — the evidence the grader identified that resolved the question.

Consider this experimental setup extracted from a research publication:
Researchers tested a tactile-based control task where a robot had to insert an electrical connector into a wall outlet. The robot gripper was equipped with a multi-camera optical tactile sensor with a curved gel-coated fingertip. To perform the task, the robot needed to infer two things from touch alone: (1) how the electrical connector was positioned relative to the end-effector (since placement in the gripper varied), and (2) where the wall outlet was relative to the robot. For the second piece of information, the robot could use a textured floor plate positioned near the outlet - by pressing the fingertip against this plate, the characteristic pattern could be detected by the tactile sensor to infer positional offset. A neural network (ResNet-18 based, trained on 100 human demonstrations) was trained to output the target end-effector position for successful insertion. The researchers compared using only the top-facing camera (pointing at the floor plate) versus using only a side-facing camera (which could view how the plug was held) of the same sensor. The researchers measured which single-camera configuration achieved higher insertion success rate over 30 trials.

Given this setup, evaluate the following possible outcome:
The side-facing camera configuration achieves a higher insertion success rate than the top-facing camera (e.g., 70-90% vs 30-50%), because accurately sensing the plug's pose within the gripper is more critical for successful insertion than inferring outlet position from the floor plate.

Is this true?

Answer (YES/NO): NO